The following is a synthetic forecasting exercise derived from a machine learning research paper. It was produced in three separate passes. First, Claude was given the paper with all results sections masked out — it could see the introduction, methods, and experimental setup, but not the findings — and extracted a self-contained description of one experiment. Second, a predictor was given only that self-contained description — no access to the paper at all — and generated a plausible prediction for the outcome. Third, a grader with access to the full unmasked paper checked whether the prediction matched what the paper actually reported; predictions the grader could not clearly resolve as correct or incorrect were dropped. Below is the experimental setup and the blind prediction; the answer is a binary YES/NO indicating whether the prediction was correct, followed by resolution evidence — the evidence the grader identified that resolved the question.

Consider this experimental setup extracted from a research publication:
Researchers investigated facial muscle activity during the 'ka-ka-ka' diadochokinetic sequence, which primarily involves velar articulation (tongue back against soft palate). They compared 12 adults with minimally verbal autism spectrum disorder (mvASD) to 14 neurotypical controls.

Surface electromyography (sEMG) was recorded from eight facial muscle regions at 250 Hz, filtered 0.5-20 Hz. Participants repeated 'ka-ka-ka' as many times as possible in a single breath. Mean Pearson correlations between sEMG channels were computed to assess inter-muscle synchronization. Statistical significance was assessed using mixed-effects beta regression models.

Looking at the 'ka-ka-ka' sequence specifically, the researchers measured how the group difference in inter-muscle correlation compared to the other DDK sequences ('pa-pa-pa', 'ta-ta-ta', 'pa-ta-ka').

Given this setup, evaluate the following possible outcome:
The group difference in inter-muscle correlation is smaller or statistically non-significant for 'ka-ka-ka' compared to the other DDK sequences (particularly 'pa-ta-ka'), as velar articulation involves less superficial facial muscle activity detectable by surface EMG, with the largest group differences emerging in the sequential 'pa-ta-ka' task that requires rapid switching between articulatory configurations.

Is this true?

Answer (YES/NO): NO